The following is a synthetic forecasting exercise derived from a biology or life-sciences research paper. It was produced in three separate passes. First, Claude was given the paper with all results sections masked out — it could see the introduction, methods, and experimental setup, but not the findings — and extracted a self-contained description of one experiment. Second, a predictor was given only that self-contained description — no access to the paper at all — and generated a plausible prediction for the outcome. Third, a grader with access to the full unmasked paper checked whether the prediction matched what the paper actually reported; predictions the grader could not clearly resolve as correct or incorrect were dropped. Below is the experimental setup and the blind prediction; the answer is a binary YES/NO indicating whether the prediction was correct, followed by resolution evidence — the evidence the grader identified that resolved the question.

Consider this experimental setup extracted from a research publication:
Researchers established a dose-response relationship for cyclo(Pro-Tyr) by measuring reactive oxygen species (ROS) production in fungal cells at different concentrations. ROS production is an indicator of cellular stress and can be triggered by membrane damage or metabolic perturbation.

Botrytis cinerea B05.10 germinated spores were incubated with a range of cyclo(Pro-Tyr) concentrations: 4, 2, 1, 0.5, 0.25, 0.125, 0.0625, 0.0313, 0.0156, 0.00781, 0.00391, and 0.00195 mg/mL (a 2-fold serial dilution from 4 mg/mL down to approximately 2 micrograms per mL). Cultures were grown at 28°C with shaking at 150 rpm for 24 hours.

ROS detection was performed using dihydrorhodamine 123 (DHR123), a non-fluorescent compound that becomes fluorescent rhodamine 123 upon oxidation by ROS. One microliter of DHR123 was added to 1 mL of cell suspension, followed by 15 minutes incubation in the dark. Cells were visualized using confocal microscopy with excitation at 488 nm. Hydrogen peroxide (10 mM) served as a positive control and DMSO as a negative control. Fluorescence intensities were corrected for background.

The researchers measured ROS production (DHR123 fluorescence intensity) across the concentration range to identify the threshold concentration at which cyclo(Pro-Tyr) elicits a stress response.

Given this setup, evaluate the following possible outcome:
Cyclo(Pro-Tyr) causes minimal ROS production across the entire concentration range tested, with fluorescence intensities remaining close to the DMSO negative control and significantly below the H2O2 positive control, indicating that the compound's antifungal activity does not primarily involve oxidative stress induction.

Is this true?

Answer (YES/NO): NO